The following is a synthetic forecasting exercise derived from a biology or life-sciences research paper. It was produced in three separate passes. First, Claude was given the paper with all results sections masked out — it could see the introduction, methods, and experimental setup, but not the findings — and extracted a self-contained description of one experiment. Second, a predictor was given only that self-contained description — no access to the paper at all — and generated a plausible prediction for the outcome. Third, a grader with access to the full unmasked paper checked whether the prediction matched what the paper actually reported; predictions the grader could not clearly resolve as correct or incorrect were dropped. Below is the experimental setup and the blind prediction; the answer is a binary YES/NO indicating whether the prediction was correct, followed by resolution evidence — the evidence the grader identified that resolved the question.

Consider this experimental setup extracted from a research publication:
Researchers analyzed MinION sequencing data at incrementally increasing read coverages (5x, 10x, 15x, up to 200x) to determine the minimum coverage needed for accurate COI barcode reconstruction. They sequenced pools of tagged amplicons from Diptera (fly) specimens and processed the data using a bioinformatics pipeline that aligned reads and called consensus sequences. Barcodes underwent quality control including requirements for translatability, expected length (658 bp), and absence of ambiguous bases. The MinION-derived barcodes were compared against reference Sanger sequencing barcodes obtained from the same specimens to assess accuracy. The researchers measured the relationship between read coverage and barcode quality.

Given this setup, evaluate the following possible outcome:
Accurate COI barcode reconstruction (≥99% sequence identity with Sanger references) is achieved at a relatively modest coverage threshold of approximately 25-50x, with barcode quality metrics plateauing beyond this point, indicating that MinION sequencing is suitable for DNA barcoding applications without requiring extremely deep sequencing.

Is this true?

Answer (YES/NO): YES